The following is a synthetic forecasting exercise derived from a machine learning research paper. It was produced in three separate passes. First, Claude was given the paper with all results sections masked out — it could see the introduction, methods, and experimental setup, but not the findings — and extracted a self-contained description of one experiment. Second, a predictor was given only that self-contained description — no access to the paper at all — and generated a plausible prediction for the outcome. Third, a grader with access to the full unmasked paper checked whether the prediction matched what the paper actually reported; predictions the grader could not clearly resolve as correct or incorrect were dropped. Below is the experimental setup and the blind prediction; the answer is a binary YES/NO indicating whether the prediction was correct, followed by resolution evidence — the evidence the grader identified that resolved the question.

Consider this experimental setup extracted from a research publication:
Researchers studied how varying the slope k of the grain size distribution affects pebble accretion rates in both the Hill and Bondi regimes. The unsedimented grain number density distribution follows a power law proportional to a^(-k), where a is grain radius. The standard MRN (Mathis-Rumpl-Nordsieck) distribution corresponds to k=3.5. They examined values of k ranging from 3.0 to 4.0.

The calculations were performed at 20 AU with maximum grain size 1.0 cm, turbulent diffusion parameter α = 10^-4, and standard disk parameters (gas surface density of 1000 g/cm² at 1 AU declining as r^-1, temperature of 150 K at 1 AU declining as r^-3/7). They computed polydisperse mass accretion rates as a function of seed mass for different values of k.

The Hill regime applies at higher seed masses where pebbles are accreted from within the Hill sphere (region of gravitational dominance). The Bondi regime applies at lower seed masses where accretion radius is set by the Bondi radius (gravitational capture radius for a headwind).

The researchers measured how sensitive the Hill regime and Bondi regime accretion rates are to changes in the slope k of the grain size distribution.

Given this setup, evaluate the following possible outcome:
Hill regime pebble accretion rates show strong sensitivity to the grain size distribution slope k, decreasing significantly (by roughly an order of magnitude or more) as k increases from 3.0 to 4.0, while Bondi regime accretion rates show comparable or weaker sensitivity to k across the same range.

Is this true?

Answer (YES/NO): NO